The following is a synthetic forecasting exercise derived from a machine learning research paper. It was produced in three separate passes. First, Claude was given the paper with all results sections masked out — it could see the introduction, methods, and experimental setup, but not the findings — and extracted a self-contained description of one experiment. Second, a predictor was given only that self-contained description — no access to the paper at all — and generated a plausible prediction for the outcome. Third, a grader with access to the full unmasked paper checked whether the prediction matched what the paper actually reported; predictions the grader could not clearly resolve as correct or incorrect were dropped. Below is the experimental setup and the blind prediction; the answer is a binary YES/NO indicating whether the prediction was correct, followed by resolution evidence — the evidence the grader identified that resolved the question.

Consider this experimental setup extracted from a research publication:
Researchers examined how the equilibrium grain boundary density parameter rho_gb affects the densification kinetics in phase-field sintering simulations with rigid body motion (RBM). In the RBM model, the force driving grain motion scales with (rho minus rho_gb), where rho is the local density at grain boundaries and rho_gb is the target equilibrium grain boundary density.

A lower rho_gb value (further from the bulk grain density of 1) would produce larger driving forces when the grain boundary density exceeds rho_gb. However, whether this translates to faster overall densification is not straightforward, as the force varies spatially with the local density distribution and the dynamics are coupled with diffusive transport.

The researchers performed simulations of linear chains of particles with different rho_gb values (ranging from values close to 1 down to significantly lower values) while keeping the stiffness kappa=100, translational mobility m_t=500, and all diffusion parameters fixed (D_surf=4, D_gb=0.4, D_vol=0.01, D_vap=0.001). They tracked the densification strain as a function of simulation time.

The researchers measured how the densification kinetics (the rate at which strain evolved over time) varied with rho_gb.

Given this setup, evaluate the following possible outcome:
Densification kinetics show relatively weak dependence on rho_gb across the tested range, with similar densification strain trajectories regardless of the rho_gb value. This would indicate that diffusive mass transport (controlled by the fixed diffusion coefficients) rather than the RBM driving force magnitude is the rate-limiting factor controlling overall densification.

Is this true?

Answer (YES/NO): NO